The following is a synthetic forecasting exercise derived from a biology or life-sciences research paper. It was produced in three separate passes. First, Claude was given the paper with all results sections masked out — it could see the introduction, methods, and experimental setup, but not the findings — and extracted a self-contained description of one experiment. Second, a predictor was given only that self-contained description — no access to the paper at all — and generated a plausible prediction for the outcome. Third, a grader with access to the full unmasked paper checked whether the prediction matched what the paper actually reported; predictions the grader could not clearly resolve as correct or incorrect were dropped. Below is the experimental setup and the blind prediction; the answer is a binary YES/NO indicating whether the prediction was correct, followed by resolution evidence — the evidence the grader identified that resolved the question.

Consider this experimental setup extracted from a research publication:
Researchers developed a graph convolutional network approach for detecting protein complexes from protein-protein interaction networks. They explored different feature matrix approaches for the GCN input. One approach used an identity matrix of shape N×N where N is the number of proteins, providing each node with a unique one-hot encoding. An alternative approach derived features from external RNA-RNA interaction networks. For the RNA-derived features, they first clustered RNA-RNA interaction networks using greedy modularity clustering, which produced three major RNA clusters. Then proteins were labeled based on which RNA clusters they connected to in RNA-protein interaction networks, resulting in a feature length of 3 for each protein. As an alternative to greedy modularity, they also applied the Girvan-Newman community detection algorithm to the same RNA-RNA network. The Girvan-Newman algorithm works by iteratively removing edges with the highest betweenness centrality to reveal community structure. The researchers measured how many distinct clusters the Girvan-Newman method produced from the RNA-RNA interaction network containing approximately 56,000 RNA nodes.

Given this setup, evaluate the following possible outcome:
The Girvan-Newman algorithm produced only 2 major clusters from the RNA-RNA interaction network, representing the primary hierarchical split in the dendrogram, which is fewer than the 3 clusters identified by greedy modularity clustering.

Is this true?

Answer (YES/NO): NO